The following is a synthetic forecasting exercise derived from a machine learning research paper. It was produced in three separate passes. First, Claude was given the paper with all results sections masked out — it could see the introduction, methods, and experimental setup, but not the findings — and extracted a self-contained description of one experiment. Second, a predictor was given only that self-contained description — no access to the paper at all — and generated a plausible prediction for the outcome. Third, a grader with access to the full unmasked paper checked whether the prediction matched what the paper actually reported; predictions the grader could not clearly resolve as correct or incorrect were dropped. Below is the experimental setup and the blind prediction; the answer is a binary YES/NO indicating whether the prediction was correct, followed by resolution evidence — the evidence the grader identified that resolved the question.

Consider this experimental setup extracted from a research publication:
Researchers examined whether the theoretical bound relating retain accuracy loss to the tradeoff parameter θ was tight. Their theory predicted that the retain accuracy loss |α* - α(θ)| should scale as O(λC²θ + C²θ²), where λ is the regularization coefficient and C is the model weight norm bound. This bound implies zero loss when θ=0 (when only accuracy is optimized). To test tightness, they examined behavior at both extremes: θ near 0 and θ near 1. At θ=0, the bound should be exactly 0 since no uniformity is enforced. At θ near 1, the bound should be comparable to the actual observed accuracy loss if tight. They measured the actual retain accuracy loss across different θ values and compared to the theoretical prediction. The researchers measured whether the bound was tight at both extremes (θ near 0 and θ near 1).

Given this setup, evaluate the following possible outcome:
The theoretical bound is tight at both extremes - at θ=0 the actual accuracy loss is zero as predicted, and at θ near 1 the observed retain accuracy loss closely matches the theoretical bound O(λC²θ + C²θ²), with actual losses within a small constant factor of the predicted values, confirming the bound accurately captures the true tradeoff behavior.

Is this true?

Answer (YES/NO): NO